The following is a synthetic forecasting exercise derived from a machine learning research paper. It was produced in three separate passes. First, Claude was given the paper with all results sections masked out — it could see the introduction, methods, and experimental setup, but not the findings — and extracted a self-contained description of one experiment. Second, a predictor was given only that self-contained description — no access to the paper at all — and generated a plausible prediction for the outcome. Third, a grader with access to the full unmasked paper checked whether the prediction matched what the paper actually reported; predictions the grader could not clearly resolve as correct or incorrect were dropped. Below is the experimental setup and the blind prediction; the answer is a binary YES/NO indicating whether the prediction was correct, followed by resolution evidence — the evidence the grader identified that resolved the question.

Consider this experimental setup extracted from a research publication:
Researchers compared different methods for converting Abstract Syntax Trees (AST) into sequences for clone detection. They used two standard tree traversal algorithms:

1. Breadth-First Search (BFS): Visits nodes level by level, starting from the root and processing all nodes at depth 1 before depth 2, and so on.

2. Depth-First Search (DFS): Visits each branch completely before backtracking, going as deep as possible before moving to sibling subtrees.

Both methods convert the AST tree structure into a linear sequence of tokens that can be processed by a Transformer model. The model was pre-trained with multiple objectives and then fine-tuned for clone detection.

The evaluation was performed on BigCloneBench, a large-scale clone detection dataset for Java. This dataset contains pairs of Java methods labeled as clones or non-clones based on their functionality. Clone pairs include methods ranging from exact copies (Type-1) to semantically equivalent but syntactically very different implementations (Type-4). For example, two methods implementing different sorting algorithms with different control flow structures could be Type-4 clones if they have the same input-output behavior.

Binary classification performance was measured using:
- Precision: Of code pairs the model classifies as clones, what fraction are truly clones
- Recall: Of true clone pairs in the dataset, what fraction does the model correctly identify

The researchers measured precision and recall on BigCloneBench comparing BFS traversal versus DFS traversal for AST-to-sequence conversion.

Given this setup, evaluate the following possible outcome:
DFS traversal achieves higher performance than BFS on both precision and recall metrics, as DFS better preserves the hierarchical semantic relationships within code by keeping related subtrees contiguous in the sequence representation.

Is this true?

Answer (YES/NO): NO